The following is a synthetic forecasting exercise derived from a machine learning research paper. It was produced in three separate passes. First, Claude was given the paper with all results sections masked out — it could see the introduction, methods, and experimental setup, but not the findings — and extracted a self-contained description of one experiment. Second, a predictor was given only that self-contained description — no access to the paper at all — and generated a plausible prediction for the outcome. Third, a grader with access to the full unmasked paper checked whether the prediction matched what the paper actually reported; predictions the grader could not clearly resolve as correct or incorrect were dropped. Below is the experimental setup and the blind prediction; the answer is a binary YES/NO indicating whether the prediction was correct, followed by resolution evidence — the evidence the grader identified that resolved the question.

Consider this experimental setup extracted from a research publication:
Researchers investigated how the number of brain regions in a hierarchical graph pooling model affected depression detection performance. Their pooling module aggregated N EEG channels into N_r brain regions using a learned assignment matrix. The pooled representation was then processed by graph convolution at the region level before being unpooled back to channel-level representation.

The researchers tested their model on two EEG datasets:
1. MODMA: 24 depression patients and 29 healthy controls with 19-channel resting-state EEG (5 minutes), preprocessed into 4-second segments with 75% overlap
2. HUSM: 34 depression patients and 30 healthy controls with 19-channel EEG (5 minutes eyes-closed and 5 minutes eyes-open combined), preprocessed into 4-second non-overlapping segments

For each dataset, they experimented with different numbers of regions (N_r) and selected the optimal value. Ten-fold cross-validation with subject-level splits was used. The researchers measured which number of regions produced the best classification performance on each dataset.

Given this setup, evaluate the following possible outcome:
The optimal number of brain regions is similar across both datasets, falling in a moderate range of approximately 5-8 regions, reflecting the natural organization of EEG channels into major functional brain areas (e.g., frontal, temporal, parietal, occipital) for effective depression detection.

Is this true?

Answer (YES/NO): NO